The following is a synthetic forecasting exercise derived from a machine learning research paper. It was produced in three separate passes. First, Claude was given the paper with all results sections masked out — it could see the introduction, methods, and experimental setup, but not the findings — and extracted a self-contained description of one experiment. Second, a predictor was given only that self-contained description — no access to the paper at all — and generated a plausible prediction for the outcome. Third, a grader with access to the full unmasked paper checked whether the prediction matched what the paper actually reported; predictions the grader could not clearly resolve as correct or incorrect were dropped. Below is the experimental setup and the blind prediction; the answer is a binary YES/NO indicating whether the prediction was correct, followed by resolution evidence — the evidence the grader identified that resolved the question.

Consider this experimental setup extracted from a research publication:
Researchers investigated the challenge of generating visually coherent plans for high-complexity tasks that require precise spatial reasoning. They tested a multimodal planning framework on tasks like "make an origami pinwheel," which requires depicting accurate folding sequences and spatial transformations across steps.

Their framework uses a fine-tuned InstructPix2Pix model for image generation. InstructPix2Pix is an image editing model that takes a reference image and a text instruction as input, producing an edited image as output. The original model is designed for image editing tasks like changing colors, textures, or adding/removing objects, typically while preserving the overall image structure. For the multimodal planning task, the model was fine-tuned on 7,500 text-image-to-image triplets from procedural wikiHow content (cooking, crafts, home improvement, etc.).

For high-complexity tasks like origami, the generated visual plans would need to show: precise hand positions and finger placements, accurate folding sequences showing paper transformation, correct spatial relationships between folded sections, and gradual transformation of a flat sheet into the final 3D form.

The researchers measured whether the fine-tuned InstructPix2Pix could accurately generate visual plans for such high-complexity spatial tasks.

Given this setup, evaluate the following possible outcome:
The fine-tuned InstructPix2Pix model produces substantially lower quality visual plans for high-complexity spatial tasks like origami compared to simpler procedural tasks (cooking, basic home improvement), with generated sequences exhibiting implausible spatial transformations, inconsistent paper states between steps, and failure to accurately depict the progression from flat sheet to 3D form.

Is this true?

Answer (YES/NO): YES